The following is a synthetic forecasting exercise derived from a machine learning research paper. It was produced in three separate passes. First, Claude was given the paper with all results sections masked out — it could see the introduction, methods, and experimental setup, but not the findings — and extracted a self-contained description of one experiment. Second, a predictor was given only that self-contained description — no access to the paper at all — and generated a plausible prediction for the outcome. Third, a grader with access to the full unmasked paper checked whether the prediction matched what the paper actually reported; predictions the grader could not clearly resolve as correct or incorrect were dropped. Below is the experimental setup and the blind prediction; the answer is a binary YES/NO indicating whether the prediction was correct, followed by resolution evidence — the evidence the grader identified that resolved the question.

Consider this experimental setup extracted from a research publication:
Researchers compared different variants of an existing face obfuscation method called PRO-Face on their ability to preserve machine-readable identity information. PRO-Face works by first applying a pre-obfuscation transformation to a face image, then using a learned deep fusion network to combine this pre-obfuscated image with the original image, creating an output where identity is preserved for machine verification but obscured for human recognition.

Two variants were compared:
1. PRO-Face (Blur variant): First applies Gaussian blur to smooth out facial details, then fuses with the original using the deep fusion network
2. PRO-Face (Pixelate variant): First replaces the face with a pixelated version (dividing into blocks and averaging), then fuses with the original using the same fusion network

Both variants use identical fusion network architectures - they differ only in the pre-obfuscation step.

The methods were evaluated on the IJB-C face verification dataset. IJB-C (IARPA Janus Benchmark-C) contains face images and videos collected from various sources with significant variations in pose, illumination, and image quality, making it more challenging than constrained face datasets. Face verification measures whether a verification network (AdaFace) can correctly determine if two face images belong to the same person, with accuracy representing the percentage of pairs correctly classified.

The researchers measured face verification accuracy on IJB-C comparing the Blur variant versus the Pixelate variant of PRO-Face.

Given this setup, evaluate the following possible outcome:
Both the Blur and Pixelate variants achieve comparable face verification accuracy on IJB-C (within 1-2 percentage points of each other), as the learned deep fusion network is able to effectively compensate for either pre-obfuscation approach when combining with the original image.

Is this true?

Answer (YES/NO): YES